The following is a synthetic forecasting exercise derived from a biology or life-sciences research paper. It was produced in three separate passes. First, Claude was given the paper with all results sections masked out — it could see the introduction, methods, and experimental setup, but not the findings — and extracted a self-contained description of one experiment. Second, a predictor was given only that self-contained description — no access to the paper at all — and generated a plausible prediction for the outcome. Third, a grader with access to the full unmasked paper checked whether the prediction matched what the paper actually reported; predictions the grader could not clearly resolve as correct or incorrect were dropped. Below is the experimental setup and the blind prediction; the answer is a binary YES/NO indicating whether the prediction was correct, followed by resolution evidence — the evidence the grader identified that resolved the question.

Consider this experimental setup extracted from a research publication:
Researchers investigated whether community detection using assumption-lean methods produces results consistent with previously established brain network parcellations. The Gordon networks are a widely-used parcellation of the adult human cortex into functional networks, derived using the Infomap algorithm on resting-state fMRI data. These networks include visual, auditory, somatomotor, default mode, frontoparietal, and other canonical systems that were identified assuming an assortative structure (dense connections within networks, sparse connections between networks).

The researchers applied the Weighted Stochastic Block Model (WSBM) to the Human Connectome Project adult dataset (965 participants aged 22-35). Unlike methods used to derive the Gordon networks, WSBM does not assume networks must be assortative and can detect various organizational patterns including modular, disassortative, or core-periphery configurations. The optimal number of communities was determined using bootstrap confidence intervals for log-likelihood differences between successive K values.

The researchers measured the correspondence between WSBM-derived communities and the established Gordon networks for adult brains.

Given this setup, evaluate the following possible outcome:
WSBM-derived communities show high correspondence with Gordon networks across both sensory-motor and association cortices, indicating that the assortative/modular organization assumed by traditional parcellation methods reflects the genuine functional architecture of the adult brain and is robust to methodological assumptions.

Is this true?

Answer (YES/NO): NO